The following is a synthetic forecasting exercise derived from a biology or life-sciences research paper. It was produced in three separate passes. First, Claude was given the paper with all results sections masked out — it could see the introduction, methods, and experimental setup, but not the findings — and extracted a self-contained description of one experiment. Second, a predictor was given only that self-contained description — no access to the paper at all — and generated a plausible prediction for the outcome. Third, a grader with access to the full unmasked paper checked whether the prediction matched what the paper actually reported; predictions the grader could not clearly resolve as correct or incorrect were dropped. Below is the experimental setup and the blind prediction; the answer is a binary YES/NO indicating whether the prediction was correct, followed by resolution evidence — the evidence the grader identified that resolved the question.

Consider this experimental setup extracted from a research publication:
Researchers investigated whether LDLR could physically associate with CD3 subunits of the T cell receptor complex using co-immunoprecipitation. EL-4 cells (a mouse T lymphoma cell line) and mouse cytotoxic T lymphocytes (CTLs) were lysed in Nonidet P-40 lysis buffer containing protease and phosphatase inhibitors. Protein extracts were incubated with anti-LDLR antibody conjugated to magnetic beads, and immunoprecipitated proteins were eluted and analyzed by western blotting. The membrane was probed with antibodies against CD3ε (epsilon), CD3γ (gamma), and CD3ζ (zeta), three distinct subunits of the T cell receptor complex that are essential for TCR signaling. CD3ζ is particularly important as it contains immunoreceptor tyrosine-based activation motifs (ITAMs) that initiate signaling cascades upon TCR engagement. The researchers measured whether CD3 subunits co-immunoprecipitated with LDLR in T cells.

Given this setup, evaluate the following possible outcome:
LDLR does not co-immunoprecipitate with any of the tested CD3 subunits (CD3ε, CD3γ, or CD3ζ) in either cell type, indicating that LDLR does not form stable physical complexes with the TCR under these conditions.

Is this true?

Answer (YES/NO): NO